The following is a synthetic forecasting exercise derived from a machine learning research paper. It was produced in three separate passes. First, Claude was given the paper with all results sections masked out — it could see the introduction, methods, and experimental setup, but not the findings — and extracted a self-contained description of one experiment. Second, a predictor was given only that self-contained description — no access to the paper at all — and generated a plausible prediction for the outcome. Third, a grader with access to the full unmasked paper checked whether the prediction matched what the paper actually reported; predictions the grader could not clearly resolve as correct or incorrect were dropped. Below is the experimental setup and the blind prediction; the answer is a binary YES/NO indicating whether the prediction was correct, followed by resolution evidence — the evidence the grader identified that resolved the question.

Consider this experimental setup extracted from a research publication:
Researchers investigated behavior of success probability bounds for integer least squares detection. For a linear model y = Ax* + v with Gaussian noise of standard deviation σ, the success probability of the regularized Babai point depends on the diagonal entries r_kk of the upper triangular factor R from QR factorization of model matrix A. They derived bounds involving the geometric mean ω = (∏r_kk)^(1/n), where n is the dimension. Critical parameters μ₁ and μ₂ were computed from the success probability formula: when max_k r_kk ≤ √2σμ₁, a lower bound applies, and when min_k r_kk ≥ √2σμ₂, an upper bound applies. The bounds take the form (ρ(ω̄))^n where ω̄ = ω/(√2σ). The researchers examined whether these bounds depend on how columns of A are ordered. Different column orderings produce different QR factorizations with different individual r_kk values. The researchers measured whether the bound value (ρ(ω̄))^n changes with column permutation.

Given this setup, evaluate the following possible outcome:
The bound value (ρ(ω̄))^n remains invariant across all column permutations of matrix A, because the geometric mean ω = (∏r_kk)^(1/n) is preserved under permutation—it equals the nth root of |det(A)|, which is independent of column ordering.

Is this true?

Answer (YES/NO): YES